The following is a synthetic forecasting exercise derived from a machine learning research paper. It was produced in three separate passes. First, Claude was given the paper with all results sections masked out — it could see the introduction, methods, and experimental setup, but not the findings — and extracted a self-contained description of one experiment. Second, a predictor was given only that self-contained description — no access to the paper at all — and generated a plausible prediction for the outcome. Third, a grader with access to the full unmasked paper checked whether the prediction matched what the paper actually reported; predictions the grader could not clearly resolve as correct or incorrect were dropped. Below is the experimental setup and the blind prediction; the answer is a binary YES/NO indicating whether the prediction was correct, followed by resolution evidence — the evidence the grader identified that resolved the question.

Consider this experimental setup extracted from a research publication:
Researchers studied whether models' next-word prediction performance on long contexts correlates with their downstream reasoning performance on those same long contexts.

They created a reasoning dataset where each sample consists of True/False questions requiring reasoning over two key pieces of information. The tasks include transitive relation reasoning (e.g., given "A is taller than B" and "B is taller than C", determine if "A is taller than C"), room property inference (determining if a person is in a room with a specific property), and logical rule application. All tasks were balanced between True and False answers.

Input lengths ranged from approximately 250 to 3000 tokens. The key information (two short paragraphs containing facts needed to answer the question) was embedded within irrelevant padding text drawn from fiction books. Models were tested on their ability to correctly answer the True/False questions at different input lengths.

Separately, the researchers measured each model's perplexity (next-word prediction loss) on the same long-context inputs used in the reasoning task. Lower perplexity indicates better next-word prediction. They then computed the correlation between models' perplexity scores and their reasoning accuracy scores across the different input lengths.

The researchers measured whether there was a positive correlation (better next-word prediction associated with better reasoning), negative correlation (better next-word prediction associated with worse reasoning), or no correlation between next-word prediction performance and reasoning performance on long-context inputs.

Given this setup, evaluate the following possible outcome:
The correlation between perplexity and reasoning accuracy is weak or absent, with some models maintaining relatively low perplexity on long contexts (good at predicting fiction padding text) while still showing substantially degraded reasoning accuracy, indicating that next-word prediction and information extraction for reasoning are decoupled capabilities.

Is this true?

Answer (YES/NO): NO